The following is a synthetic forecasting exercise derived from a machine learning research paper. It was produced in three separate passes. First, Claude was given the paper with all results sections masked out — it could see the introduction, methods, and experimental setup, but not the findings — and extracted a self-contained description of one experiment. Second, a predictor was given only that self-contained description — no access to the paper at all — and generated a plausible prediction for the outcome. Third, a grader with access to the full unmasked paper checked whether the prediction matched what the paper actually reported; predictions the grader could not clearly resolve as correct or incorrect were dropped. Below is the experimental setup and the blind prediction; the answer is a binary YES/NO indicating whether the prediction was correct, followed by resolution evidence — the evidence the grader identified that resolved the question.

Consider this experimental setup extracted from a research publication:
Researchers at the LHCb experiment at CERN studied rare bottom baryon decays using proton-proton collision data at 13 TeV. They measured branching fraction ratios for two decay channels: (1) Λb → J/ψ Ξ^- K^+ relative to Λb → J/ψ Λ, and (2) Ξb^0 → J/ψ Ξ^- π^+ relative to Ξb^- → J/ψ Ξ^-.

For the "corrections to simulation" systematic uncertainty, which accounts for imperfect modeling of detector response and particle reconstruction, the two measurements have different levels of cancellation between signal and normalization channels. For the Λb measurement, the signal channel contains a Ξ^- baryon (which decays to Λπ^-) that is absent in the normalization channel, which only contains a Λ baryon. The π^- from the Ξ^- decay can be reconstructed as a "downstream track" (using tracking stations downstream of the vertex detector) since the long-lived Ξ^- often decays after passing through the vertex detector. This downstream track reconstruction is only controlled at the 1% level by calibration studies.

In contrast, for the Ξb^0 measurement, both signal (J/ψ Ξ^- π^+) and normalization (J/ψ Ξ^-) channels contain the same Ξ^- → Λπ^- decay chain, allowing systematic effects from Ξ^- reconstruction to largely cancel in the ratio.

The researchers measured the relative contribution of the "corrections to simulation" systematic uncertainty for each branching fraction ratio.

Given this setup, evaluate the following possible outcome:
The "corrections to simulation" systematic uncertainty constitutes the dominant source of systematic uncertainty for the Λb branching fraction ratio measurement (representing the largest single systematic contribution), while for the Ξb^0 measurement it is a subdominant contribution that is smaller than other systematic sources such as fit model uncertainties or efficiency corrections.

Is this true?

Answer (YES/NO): NO